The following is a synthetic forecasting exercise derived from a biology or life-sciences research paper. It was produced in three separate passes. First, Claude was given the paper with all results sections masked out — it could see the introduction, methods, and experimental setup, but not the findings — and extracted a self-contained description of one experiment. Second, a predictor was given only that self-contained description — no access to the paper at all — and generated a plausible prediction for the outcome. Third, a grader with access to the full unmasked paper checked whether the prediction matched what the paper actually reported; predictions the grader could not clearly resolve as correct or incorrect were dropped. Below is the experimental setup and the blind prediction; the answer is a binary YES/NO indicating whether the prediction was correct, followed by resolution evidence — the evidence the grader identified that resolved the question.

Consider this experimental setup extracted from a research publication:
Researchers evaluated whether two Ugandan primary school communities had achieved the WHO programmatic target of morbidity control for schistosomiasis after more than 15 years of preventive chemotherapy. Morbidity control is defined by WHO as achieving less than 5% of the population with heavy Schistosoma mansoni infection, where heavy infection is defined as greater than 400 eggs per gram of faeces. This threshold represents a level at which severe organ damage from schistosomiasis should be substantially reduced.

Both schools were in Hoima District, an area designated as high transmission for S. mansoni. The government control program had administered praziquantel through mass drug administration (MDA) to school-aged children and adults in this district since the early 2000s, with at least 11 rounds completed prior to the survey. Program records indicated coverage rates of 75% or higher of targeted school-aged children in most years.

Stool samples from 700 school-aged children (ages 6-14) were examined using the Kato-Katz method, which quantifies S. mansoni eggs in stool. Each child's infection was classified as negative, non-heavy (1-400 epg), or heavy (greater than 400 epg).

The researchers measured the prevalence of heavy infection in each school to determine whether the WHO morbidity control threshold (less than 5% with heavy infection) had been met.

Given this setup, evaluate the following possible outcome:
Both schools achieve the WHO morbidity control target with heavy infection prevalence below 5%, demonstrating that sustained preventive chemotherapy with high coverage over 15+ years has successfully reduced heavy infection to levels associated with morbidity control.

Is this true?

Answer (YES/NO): NO